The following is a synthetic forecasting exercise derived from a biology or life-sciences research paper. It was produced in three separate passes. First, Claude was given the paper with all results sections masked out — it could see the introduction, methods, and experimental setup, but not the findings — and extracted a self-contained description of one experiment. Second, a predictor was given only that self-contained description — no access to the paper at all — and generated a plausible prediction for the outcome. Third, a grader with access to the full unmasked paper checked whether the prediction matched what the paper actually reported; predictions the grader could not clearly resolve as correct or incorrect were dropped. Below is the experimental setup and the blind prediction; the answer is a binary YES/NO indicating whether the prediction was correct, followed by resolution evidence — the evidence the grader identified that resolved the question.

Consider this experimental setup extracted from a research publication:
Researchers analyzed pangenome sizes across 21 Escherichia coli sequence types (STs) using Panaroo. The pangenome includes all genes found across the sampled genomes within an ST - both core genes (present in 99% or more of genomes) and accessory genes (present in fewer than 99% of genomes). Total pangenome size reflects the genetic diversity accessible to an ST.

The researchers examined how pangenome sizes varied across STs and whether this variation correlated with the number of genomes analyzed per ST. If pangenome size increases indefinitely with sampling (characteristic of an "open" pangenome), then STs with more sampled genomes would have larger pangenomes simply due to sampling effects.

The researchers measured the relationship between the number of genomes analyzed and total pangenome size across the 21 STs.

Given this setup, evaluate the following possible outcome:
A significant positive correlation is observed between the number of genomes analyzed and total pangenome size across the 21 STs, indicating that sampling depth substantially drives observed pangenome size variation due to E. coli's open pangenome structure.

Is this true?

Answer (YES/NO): NO